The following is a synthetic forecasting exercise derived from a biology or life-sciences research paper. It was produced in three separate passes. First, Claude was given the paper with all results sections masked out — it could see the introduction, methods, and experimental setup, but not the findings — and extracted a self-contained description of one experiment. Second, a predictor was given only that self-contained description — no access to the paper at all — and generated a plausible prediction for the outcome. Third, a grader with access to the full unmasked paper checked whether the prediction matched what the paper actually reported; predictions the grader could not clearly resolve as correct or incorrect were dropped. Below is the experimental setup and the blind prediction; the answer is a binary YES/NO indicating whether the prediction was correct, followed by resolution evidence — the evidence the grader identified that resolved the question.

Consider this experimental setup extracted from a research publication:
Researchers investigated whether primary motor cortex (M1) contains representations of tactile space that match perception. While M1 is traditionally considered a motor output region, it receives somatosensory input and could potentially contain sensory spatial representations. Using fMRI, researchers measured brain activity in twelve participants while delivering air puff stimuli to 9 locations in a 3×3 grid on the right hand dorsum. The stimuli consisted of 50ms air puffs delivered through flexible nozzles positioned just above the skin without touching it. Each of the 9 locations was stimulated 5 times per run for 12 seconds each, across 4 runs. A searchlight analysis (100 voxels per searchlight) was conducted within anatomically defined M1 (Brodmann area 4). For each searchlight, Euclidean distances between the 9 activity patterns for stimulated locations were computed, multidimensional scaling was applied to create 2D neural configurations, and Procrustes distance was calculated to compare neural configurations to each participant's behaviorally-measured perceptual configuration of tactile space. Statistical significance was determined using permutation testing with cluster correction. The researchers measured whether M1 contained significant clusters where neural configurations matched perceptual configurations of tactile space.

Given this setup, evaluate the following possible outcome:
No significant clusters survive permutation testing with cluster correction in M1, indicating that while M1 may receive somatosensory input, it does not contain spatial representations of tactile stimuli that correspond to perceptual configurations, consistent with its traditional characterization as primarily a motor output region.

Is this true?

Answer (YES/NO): NO